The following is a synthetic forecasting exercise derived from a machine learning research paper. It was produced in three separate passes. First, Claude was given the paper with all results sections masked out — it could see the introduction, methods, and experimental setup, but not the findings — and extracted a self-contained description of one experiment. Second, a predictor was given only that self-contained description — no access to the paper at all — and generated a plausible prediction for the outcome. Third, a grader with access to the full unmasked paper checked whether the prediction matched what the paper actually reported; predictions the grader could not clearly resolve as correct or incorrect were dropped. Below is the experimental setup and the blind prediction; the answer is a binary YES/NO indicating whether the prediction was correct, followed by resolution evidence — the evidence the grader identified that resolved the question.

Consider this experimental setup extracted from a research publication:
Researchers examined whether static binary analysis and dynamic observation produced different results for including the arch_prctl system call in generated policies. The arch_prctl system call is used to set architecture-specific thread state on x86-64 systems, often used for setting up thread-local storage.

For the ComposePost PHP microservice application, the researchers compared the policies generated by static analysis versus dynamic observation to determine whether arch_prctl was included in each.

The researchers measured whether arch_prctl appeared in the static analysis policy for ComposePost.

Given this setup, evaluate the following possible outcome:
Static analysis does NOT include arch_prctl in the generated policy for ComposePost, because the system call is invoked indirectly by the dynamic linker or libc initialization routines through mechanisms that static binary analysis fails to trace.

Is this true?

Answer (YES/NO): YES